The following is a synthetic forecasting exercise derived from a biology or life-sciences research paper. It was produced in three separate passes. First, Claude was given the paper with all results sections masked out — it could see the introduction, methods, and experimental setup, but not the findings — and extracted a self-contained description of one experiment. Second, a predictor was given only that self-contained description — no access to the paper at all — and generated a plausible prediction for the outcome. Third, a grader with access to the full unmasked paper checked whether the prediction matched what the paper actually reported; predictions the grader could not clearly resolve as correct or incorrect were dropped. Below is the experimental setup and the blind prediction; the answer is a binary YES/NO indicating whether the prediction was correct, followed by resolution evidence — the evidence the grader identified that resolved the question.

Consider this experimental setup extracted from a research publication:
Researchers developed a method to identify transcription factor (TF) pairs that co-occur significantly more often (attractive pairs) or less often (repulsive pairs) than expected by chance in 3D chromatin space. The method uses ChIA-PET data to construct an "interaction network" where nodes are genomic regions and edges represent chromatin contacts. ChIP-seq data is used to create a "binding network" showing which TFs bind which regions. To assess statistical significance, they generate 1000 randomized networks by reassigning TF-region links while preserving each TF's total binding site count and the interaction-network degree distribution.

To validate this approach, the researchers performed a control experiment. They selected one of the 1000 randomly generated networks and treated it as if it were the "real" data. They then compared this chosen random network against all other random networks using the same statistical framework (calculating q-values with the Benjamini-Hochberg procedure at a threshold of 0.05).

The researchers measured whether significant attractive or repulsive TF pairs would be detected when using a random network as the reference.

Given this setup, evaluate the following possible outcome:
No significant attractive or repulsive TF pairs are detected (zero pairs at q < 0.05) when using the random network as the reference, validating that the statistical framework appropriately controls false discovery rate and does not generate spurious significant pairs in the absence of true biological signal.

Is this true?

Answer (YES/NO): YES